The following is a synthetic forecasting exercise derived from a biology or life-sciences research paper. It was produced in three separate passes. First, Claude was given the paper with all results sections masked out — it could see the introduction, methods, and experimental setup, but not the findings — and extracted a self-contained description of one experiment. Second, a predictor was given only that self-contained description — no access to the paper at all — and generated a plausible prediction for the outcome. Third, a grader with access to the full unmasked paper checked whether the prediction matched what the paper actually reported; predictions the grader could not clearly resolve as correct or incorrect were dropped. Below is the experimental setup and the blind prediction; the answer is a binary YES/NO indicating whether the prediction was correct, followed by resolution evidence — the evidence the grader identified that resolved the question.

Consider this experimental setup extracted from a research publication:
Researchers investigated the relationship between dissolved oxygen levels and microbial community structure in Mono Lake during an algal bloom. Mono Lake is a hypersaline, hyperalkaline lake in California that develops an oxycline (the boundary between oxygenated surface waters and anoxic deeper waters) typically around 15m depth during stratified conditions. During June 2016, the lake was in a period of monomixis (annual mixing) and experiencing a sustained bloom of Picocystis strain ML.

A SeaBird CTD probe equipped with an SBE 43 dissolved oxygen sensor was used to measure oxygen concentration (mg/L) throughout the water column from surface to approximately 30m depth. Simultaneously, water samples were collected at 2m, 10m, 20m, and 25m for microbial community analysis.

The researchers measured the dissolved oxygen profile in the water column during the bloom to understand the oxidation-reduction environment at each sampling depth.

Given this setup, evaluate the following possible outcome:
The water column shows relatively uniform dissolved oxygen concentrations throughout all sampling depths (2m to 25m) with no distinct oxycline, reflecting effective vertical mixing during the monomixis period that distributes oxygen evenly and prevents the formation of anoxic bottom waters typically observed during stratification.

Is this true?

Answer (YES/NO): NO